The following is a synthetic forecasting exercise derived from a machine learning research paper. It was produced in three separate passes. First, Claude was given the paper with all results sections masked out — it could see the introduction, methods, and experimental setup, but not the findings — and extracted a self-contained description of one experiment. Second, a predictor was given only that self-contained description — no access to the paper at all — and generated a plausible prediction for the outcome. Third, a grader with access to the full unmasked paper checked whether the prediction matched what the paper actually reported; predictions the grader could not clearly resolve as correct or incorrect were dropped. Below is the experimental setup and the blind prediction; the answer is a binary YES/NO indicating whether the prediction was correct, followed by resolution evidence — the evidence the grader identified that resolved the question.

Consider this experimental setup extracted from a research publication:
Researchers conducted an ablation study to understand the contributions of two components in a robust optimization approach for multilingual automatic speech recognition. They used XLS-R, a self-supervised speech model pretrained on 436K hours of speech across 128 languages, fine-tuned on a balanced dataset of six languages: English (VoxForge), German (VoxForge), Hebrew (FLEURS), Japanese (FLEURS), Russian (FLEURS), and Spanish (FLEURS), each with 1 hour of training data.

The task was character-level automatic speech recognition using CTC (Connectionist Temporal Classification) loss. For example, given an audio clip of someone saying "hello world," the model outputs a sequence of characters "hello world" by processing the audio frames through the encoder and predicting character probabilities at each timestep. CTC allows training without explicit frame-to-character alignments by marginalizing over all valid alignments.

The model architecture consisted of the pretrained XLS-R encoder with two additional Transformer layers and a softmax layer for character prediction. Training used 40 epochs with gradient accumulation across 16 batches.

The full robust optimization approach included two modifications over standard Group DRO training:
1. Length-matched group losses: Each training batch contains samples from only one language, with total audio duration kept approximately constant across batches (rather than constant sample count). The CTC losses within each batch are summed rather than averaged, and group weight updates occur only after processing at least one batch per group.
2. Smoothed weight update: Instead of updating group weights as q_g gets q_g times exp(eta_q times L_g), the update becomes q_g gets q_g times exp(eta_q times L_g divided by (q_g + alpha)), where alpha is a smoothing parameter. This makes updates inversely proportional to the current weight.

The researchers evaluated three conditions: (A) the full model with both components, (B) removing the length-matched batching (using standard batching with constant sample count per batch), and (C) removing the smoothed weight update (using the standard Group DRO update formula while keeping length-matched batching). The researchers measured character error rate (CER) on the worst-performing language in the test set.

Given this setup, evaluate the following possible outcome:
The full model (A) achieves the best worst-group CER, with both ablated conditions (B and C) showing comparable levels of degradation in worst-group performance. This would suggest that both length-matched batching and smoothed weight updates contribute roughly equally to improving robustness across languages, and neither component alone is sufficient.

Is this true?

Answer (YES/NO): NO